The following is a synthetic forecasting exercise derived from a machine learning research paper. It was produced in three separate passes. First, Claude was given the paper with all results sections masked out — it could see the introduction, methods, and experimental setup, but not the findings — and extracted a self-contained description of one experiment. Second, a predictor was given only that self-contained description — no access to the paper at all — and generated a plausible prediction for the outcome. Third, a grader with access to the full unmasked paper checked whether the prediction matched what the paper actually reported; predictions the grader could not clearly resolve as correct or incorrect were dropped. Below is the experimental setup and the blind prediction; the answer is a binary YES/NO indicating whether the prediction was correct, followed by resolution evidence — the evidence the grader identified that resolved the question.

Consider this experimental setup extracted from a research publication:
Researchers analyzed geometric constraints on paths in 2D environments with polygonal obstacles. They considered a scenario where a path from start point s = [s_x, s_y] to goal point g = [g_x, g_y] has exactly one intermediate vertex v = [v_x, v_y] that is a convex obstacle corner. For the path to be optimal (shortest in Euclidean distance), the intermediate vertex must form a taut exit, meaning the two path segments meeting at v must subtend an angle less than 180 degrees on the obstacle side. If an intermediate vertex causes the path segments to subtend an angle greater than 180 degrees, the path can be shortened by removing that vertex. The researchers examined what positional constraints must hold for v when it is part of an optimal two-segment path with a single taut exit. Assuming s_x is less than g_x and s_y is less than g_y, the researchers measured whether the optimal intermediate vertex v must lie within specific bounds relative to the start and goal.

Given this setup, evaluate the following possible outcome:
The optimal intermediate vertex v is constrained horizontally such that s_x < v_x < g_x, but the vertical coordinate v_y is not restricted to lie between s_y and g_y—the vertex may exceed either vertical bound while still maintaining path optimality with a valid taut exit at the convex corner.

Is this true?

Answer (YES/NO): NO